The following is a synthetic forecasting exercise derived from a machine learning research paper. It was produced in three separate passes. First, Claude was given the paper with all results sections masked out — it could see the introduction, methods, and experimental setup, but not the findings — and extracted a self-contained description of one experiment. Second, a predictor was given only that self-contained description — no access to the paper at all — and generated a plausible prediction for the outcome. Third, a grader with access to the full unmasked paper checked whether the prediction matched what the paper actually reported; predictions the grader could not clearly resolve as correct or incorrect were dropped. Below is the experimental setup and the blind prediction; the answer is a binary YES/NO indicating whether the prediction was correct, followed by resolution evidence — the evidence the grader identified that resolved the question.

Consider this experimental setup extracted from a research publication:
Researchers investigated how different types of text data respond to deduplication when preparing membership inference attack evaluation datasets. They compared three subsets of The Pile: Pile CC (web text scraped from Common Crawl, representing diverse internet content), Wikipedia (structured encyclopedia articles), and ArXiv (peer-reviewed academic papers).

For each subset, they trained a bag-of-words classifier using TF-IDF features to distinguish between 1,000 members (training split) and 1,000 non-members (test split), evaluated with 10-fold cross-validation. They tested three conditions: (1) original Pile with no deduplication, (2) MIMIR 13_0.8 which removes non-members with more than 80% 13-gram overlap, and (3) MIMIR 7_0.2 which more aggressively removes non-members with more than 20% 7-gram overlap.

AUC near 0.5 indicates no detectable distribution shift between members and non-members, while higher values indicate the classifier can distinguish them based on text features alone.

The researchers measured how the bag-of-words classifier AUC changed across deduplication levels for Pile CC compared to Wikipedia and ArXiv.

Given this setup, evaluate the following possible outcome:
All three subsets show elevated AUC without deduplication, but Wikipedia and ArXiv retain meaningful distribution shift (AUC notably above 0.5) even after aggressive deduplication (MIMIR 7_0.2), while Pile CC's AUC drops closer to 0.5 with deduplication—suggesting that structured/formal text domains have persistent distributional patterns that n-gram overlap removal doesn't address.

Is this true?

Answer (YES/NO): NO